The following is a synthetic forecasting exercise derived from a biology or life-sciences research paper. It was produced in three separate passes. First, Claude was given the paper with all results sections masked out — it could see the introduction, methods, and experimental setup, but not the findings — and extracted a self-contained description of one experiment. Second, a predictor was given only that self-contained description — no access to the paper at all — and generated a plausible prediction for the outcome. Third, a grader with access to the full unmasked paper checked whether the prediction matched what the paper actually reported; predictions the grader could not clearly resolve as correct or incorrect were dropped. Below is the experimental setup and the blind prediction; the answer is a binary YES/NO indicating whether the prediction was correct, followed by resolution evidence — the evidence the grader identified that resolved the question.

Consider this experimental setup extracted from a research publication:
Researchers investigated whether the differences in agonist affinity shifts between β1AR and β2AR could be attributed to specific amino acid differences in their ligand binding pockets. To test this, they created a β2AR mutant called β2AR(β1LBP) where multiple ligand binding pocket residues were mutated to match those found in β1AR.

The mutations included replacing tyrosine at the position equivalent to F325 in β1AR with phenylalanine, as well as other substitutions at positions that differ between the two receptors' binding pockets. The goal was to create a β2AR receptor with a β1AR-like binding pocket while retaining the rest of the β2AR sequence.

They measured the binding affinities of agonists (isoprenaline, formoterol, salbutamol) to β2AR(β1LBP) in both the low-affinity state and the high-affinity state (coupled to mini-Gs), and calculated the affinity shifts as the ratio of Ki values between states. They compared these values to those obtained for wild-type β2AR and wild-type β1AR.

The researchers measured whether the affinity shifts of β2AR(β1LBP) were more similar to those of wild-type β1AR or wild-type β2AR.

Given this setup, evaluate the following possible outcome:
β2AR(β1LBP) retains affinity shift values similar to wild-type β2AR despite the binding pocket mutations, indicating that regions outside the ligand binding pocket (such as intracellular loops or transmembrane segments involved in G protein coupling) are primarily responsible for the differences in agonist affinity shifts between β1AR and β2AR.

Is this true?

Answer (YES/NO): NO